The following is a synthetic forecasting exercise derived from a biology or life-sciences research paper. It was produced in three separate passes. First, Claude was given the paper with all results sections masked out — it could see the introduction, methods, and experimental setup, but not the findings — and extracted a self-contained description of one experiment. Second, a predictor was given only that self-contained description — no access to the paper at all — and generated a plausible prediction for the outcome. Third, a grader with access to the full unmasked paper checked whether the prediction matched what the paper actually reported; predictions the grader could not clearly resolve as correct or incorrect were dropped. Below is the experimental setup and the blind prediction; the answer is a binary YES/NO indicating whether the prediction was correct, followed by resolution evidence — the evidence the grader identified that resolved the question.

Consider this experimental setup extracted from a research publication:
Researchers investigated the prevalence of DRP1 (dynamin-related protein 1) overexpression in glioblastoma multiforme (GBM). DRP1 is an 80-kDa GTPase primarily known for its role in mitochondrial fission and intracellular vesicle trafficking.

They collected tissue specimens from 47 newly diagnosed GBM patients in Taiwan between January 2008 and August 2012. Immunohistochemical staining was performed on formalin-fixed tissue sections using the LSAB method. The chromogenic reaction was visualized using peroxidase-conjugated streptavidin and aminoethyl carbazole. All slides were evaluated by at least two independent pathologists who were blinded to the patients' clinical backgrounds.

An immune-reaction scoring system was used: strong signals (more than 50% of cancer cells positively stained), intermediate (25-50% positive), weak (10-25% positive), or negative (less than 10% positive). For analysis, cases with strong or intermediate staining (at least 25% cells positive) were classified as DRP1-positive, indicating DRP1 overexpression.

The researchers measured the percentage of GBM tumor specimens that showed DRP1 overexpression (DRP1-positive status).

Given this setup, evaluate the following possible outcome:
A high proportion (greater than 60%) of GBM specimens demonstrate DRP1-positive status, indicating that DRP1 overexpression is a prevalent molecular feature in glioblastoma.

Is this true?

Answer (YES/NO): YES